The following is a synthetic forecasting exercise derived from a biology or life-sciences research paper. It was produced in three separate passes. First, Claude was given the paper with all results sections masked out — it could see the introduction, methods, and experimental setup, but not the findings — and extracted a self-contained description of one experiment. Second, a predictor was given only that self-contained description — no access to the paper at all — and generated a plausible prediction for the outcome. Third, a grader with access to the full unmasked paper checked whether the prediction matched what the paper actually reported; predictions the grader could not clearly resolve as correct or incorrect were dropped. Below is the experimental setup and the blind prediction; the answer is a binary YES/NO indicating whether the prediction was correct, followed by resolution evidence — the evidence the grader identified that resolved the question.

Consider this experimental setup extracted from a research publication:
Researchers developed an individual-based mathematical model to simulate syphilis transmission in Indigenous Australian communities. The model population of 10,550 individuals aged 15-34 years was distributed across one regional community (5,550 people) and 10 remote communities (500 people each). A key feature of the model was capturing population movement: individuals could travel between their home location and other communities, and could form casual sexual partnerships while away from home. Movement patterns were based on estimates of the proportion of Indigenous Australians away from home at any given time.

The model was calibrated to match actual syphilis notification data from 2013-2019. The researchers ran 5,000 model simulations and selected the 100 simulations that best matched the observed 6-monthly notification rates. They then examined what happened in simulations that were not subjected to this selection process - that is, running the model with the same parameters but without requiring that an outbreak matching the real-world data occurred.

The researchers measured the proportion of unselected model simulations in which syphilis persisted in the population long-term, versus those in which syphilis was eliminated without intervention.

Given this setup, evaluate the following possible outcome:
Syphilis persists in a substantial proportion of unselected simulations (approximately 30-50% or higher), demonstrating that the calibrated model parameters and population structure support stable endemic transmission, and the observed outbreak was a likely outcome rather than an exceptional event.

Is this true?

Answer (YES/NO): NO